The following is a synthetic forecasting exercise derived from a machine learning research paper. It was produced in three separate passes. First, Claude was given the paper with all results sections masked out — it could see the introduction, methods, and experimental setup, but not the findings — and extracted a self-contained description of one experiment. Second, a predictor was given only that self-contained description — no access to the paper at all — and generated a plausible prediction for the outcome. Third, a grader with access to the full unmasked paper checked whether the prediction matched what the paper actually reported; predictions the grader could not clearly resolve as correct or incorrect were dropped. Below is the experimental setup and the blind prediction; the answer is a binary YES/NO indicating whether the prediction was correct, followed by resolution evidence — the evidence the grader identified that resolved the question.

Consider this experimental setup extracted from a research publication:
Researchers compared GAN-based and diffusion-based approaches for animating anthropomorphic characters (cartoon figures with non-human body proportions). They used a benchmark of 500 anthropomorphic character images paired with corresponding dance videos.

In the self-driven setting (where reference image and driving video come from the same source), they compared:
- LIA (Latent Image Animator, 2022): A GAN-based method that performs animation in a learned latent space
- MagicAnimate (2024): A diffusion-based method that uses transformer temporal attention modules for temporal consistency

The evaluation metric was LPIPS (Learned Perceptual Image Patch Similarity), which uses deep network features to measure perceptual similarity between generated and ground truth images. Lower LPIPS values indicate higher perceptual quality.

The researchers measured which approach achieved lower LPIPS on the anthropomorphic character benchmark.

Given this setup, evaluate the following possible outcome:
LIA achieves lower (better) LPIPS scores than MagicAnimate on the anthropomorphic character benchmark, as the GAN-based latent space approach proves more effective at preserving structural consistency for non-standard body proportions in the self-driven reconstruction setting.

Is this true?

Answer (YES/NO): YES